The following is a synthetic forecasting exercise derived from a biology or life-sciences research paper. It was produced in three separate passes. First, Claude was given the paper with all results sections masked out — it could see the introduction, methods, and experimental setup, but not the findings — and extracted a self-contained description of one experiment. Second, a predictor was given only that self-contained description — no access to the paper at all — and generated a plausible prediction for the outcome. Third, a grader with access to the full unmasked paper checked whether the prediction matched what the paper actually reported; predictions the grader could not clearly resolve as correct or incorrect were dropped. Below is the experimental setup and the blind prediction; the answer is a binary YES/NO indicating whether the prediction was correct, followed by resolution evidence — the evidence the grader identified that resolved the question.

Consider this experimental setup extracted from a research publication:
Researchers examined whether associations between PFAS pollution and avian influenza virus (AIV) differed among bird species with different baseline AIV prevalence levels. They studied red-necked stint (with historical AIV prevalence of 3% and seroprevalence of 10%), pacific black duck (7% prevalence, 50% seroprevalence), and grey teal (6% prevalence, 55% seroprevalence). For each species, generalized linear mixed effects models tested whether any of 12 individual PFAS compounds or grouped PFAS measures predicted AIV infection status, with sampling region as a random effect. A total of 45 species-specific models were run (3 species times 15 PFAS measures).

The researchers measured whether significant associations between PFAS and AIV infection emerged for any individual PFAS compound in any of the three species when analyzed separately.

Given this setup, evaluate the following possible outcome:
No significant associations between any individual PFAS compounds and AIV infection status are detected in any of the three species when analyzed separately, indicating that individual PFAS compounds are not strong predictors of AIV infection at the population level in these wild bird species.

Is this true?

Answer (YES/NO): YES